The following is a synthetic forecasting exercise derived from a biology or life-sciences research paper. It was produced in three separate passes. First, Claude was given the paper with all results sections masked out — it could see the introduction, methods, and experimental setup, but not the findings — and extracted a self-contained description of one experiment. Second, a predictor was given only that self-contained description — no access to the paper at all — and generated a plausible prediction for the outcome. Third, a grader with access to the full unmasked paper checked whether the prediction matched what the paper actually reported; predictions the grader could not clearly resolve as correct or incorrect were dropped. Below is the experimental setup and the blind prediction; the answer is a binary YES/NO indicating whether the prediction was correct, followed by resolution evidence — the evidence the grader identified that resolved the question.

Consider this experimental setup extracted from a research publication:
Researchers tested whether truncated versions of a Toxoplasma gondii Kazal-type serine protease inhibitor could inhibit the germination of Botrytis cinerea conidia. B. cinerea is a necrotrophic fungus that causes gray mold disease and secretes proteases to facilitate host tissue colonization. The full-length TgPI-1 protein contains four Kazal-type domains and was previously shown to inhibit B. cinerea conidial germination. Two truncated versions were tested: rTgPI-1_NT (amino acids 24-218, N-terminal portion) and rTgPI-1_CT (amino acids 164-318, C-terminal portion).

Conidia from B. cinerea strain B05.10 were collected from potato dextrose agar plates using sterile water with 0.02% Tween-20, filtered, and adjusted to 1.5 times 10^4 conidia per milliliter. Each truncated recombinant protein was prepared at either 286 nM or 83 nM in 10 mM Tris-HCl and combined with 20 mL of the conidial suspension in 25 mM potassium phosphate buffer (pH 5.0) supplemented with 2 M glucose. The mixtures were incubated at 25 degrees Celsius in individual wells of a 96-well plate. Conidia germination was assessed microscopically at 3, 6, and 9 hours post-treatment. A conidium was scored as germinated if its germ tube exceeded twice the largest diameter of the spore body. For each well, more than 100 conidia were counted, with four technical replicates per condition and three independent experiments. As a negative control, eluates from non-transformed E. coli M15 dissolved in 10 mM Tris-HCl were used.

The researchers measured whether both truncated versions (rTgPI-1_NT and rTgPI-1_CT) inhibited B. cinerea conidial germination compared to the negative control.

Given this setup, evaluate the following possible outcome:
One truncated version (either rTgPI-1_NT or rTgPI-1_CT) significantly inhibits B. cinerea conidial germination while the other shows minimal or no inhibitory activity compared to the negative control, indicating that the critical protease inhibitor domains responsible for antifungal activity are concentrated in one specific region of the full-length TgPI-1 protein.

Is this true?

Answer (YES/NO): NO